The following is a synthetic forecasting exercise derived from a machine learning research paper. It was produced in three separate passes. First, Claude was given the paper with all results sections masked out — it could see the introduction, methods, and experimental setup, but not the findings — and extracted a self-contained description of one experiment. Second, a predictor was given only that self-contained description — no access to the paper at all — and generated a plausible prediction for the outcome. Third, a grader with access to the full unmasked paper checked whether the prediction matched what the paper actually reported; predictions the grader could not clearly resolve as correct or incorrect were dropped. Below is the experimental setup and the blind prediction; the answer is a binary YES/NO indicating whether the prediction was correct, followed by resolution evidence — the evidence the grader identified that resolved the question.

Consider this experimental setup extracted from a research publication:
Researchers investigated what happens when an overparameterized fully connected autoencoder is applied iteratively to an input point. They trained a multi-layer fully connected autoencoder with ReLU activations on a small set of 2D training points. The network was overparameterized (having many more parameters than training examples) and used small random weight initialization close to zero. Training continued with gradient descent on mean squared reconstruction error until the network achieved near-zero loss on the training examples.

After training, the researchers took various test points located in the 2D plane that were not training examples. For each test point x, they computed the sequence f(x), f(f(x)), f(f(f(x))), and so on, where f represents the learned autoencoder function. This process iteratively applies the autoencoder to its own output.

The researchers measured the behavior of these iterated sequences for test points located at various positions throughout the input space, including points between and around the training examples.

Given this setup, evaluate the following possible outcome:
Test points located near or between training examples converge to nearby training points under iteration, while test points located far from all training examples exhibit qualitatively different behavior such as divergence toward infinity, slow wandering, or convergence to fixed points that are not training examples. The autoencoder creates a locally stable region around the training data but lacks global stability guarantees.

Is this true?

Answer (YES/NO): NO